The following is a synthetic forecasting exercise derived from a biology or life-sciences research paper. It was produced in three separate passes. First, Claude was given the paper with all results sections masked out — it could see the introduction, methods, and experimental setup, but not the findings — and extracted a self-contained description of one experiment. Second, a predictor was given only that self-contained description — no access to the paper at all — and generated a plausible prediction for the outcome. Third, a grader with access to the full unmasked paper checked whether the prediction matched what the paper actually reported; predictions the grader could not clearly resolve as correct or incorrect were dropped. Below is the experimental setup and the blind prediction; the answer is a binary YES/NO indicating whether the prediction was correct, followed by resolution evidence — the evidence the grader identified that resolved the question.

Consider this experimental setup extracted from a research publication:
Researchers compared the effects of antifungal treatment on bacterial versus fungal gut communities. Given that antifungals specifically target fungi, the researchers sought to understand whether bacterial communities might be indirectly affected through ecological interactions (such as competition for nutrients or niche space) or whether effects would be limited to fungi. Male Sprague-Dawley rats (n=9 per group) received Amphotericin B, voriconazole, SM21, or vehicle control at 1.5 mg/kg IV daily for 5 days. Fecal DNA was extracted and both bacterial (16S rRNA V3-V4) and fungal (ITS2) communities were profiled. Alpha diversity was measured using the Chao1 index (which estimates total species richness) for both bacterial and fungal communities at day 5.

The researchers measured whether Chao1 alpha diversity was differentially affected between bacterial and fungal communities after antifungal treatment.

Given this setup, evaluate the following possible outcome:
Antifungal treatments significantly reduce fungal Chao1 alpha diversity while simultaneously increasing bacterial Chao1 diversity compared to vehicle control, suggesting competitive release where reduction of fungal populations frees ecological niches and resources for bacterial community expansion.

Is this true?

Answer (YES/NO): NO